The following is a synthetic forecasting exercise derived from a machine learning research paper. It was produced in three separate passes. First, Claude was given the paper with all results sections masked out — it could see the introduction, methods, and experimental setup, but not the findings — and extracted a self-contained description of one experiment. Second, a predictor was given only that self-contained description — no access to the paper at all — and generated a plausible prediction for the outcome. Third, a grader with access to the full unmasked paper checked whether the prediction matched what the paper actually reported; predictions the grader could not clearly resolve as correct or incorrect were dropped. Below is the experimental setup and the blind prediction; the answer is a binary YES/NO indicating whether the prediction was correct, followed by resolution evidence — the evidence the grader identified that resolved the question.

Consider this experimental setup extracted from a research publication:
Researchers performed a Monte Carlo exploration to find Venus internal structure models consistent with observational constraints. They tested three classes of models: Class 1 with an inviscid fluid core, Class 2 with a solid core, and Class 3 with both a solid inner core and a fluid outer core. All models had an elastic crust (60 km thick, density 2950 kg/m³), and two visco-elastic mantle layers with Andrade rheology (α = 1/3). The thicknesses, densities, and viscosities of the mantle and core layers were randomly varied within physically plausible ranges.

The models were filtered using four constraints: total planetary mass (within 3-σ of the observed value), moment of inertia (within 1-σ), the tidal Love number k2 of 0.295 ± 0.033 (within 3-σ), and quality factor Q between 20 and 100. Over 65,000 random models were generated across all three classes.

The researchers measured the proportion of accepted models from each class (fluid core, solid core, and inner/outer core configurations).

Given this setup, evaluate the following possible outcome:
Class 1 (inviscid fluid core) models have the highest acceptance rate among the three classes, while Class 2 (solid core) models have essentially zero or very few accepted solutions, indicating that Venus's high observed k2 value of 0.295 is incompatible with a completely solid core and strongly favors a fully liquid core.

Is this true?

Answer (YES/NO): NO